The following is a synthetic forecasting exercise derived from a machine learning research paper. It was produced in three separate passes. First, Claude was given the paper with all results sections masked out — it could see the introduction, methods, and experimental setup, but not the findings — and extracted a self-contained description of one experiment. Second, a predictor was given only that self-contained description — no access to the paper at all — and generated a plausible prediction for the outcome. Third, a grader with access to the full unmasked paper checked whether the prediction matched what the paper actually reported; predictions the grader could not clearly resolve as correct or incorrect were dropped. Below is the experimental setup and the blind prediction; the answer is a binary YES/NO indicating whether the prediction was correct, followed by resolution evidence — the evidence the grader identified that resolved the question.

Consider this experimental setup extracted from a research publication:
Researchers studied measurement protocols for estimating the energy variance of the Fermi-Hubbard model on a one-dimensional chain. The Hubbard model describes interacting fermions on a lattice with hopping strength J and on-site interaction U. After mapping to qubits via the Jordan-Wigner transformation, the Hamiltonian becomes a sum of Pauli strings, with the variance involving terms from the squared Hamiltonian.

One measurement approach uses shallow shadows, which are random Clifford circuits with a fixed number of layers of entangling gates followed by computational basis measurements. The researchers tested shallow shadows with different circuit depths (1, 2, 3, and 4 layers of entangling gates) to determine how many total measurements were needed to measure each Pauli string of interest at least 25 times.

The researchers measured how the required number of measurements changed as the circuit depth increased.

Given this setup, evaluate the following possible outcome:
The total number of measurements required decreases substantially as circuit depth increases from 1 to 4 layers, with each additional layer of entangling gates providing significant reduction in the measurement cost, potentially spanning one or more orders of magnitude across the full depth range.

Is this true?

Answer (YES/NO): NO